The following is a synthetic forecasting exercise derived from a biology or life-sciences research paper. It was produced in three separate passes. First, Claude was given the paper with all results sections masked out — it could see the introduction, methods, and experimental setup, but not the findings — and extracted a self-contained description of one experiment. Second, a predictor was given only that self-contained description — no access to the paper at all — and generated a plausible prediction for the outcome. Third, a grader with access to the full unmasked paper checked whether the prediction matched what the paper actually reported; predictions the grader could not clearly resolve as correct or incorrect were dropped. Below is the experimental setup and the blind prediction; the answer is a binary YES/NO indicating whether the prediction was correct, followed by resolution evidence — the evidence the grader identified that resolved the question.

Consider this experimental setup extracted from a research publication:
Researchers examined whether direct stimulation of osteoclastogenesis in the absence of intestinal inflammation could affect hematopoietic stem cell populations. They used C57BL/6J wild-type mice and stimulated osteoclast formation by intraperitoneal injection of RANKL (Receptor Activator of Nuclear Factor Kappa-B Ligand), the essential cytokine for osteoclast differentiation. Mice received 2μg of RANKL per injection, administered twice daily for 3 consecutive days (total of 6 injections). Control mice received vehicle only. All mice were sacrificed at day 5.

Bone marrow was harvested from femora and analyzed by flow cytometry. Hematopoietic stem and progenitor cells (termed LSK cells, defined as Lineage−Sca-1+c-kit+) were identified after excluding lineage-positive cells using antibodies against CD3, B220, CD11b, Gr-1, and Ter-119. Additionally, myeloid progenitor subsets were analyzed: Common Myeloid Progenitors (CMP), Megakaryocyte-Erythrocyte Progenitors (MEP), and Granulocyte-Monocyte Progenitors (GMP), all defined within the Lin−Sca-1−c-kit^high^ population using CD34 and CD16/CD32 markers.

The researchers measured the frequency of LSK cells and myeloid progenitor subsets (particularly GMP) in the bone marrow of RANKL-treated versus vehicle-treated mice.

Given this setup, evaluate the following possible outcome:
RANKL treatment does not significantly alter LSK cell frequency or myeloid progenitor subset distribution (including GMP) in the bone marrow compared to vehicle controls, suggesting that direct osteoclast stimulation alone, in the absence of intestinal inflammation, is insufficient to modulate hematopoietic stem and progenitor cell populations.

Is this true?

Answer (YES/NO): NO